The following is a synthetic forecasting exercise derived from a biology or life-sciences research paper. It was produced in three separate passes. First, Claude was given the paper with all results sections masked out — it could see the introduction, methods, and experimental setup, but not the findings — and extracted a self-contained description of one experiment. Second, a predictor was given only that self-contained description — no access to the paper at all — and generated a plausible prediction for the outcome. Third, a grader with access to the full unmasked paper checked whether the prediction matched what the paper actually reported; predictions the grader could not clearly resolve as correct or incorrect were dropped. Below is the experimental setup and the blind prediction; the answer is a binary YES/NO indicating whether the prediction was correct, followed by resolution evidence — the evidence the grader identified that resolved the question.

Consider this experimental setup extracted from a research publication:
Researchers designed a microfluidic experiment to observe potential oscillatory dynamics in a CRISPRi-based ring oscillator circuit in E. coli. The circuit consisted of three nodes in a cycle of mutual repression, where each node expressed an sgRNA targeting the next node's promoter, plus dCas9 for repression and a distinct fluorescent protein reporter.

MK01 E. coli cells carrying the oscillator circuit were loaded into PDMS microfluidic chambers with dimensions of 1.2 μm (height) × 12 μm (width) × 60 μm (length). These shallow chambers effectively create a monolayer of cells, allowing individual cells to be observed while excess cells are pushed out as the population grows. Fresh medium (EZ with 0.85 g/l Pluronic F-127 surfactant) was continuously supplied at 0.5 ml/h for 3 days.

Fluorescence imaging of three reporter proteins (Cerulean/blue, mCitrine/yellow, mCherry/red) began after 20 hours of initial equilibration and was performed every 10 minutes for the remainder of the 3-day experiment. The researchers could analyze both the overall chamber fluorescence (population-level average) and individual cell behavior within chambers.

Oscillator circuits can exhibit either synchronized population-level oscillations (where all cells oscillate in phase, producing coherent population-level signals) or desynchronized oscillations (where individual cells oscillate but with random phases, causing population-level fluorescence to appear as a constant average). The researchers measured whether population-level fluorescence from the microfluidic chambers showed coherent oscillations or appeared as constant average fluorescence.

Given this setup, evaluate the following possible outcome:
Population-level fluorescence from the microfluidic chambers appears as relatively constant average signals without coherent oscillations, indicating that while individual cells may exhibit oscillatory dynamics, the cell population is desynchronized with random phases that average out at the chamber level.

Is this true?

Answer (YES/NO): NO